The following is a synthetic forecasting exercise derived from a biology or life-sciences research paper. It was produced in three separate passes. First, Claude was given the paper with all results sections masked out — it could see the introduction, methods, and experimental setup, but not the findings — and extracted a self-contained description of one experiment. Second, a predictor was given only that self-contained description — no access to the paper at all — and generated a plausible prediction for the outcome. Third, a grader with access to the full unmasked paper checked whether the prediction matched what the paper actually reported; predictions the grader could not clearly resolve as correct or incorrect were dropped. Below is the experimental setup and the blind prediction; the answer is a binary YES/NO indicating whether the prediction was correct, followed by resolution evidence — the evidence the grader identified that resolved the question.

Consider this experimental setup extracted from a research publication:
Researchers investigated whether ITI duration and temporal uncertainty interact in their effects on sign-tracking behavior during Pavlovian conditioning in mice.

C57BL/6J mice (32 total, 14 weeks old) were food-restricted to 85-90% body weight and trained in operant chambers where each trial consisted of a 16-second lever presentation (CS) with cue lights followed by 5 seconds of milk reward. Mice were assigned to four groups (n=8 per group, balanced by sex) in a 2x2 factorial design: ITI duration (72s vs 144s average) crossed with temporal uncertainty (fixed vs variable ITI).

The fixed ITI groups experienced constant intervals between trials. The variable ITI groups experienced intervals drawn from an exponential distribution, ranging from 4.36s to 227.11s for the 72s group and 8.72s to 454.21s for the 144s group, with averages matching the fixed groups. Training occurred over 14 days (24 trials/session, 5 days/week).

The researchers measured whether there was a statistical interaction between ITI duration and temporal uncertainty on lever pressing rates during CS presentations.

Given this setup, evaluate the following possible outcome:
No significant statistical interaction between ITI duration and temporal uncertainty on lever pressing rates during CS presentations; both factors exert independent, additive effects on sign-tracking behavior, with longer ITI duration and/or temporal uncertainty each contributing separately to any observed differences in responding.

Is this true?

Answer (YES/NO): YES